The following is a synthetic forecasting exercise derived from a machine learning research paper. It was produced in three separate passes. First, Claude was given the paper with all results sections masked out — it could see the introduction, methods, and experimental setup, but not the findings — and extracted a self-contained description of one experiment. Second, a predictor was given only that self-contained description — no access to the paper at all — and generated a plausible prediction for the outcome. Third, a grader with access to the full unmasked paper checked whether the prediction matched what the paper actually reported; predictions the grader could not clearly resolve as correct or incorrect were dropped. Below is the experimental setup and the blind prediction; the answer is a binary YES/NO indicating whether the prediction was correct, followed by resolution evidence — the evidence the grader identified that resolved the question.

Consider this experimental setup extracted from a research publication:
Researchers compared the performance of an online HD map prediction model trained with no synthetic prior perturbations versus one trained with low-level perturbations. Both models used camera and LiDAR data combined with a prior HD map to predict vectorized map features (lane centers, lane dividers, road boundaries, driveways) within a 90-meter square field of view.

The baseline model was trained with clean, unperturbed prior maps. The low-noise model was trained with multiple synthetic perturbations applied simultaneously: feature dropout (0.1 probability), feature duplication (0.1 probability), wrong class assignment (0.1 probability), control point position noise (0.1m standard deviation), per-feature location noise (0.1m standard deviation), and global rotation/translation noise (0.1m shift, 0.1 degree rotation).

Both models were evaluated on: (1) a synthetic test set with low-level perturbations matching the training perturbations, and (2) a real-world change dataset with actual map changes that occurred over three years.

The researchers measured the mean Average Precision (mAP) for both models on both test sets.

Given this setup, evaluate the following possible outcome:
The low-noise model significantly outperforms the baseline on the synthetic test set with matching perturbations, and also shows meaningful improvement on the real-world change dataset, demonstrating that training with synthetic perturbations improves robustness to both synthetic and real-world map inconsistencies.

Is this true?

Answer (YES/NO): YES